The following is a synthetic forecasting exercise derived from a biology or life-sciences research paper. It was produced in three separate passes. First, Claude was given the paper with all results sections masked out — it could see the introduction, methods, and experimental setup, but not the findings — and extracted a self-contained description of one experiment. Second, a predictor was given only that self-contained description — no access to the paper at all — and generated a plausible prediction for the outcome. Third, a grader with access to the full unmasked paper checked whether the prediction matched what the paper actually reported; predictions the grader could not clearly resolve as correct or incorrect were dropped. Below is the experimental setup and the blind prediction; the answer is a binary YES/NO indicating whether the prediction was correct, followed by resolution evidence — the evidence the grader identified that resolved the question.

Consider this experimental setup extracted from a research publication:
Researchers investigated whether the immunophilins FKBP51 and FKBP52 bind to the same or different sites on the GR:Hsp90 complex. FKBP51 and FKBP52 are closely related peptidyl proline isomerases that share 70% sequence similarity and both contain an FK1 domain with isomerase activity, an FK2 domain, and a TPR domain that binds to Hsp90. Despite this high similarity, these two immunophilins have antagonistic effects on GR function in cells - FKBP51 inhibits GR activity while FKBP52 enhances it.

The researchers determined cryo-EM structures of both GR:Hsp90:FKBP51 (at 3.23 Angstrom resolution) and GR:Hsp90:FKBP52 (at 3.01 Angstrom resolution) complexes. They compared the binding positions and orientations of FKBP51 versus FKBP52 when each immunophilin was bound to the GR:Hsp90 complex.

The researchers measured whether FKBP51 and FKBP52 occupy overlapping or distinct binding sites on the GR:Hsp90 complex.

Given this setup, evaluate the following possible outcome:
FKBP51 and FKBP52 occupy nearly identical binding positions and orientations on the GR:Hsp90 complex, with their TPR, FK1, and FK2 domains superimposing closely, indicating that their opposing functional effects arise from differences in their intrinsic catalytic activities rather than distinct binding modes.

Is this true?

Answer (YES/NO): NO